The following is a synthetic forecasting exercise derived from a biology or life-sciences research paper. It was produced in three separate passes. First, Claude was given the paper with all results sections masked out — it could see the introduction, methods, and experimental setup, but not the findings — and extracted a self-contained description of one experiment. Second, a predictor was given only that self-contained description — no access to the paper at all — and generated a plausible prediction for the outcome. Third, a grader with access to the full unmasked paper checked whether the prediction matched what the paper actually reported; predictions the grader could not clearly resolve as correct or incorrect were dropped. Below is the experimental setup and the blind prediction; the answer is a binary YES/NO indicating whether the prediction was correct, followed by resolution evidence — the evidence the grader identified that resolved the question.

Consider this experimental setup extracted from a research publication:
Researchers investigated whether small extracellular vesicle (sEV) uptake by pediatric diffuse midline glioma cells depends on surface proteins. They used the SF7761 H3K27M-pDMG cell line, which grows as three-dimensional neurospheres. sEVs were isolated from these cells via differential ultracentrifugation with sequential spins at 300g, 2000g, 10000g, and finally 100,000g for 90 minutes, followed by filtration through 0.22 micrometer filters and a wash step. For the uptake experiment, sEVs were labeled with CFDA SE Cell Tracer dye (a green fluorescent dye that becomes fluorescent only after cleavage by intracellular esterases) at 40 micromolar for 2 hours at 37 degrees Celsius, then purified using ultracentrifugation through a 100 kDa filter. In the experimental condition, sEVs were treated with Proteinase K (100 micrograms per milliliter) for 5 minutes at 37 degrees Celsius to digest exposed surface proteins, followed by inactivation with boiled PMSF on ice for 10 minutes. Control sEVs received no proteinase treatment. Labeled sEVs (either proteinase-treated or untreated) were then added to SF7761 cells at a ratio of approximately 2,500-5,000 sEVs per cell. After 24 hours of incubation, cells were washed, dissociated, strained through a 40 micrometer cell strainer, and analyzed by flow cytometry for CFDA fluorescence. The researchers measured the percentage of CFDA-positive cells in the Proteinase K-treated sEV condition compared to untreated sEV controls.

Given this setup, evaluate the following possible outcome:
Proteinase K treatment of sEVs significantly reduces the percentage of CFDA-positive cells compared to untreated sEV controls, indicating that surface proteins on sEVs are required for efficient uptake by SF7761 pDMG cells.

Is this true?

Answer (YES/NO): YES